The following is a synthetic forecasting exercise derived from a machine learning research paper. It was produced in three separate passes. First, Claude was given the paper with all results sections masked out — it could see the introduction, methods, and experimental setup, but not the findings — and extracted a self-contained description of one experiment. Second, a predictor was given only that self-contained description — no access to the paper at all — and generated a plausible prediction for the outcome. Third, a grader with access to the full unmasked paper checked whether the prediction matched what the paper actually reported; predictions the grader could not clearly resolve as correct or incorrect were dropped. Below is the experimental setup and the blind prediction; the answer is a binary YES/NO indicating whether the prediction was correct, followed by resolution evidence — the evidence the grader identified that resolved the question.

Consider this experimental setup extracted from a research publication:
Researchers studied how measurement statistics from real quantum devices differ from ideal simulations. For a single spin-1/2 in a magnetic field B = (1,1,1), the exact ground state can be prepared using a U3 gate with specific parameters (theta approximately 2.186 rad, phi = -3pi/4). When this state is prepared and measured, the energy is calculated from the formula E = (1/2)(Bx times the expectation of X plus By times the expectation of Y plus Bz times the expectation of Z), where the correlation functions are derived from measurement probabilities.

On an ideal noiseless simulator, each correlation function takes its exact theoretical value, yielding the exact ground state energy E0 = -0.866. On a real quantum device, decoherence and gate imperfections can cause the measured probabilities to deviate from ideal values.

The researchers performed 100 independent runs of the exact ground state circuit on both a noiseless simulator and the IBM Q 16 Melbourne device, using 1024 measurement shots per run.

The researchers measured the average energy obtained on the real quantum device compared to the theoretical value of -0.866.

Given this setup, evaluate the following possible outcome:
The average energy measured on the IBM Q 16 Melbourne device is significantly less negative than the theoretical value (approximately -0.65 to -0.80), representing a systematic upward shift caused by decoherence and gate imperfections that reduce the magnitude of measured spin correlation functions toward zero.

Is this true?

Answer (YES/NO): YES